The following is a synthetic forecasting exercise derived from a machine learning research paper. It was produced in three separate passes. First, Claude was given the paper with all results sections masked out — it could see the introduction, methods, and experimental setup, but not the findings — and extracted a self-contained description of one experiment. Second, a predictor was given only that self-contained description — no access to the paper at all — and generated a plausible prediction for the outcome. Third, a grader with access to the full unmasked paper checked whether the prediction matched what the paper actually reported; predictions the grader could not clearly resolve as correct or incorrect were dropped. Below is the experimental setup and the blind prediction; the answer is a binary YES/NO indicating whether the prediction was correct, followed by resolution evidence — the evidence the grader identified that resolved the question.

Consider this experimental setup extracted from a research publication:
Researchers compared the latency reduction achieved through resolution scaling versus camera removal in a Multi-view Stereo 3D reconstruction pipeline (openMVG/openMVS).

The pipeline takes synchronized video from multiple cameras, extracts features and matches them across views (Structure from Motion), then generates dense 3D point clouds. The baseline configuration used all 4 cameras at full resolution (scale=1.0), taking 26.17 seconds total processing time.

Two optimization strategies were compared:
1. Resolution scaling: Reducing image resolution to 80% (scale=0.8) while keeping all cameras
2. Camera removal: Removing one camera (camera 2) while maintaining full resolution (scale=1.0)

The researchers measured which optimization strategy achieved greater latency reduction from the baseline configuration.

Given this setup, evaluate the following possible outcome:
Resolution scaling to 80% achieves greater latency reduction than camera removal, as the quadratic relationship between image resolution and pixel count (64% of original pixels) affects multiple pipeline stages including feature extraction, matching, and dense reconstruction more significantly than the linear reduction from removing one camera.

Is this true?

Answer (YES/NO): YES